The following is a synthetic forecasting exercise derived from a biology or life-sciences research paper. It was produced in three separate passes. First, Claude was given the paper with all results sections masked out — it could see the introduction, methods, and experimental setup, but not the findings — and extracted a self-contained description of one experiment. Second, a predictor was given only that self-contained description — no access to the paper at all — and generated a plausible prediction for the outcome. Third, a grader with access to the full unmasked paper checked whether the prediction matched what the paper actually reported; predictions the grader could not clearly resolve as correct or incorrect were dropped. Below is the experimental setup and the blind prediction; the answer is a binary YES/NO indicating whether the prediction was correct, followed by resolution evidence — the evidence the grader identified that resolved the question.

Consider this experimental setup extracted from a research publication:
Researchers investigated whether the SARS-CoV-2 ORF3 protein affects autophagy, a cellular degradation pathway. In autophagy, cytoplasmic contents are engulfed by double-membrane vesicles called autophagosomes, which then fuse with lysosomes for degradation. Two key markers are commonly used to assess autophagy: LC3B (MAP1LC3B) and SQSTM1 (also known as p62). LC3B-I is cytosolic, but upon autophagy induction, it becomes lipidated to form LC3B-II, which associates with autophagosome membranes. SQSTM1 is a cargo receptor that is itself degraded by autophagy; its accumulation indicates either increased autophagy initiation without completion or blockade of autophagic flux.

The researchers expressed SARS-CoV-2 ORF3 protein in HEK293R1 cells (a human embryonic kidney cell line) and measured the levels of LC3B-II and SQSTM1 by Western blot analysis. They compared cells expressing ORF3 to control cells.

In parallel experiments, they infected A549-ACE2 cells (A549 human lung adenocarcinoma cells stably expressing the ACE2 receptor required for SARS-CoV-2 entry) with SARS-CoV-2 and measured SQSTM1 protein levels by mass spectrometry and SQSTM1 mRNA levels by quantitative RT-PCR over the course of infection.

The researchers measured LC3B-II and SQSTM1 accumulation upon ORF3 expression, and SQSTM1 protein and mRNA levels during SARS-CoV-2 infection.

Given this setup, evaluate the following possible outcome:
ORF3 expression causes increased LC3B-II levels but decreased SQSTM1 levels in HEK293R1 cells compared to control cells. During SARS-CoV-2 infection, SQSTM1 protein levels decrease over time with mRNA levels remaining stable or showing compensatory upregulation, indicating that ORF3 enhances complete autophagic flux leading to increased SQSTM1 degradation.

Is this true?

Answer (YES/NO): NO